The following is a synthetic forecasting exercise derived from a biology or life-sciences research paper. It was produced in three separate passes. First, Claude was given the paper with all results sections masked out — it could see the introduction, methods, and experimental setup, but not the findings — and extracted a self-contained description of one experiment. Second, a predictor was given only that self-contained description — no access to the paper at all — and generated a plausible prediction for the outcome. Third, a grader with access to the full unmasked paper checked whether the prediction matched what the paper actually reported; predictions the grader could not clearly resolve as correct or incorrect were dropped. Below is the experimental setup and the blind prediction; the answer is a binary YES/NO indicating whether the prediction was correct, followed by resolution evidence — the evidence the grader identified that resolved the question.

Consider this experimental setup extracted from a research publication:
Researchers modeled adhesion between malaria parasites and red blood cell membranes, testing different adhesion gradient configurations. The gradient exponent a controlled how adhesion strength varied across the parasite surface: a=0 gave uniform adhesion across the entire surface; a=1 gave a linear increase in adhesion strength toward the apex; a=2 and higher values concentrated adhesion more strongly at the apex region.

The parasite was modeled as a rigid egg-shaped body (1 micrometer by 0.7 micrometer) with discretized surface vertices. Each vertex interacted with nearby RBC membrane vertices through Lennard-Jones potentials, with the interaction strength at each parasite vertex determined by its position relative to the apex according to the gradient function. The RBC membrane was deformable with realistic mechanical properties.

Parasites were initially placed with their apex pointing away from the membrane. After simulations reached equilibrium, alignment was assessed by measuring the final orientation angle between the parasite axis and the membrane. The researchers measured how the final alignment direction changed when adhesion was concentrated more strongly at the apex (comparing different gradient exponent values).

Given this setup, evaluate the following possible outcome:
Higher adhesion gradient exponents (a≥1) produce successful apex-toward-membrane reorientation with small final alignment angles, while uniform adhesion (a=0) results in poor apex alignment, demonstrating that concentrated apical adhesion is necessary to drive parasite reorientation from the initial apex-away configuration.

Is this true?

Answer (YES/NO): NO